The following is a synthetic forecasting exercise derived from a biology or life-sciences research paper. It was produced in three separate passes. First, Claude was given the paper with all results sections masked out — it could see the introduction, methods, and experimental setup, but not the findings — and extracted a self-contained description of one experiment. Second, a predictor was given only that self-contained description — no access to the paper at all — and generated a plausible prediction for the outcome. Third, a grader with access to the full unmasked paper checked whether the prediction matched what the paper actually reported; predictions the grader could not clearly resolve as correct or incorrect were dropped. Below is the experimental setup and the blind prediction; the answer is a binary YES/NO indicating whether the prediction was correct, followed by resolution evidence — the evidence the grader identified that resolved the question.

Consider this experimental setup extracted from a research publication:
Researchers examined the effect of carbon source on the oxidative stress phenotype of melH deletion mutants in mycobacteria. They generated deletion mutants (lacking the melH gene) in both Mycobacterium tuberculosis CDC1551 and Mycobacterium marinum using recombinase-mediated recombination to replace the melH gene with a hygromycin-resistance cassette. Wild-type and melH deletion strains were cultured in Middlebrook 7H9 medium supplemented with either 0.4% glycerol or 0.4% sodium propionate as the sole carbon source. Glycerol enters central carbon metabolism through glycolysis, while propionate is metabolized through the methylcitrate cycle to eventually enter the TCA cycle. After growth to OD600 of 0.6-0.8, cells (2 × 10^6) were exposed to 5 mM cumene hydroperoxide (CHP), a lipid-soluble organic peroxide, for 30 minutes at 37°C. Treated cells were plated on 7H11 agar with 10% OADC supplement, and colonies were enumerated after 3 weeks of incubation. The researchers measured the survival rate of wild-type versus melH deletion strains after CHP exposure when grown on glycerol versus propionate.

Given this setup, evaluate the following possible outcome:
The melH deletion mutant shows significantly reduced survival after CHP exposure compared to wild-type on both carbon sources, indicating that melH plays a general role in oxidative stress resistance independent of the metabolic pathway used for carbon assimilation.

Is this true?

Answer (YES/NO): YES